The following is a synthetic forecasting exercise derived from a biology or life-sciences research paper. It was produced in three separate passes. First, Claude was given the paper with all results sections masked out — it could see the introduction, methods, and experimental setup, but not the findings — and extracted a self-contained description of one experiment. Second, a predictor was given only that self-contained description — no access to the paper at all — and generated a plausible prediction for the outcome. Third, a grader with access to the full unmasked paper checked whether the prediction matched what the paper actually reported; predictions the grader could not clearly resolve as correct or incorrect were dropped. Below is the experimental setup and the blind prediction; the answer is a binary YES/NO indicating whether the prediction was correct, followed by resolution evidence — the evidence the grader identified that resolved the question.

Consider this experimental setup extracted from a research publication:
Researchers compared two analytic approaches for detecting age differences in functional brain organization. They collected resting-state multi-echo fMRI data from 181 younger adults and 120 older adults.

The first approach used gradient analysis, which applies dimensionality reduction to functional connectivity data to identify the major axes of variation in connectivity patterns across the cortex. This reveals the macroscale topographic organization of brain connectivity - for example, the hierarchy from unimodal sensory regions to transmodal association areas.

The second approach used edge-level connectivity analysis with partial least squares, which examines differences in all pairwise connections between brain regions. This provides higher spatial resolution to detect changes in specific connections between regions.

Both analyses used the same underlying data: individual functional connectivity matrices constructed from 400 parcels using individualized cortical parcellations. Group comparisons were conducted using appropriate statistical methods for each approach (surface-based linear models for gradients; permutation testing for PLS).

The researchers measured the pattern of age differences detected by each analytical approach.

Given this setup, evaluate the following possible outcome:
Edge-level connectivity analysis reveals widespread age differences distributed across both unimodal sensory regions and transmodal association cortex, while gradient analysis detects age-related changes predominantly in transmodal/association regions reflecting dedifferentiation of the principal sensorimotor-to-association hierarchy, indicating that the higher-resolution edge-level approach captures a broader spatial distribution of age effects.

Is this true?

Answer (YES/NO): NO